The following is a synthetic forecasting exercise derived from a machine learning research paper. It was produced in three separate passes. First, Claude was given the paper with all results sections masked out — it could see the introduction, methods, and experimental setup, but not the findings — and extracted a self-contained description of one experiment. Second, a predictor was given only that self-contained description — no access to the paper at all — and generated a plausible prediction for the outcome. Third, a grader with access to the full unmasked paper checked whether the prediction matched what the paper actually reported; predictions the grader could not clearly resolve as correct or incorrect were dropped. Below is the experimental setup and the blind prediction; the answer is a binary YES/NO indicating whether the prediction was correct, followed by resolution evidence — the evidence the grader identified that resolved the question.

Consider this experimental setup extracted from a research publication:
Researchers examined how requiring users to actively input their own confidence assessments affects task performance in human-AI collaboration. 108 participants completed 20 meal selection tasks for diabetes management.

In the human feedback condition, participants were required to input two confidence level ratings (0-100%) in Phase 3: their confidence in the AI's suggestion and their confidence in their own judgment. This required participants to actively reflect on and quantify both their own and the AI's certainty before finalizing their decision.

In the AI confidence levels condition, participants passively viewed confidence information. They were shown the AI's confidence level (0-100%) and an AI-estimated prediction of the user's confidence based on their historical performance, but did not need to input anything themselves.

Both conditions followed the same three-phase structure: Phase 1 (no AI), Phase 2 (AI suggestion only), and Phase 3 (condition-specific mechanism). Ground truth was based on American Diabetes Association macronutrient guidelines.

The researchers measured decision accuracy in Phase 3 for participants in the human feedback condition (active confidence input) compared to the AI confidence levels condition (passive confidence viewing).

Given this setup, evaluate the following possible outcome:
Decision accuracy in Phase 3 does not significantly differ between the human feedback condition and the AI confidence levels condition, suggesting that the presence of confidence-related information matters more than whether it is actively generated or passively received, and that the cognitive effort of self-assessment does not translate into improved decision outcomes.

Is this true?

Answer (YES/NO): NO